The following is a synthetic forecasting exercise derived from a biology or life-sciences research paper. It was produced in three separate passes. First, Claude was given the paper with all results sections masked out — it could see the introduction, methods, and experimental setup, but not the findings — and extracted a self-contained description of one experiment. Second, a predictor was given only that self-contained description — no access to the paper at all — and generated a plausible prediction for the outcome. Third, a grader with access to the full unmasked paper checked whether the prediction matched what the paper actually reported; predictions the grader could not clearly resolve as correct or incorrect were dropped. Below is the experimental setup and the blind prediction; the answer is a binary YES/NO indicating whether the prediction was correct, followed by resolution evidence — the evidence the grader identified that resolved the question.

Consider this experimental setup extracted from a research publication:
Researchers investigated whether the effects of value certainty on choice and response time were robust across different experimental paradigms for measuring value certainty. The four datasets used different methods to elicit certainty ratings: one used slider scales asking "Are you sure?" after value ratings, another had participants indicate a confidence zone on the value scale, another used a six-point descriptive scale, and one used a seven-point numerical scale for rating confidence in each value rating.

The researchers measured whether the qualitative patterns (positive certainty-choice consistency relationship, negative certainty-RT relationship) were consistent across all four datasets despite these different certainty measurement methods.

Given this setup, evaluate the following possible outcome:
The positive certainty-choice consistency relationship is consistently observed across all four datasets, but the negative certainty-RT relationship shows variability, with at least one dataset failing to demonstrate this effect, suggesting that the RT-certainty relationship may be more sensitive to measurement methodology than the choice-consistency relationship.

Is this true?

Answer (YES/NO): NO